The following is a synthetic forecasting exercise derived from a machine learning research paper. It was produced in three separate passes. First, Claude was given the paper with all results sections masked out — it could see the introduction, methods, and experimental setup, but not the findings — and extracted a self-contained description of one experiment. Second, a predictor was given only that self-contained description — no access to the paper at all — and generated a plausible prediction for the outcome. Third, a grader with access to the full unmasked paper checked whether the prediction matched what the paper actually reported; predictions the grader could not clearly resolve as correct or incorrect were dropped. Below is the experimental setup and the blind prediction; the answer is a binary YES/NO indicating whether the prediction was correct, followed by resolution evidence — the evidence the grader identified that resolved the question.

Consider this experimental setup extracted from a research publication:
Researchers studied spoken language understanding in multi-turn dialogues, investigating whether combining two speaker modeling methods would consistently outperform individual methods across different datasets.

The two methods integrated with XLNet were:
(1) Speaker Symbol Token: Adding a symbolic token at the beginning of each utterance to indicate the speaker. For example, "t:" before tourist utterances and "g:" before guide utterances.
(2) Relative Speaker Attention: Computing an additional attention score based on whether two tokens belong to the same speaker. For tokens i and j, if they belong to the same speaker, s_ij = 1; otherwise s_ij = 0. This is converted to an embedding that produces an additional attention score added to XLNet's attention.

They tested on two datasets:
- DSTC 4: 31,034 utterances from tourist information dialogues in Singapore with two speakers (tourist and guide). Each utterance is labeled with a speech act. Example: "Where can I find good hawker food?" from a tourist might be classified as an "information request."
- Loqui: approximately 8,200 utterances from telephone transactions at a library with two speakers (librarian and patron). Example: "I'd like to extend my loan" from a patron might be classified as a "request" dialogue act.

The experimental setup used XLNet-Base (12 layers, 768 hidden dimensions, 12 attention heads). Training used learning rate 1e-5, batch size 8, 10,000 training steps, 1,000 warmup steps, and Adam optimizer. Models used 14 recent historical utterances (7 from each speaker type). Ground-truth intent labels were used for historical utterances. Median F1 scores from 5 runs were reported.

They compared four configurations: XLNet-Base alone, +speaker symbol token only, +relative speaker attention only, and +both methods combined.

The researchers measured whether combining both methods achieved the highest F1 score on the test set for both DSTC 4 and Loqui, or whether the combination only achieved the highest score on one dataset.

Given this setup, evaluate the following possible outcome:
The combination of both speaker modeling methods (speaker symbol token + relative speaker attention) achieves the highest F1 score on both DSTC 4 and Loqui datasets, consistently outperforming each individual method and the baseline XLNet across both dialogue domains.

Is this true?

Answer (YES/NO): NO